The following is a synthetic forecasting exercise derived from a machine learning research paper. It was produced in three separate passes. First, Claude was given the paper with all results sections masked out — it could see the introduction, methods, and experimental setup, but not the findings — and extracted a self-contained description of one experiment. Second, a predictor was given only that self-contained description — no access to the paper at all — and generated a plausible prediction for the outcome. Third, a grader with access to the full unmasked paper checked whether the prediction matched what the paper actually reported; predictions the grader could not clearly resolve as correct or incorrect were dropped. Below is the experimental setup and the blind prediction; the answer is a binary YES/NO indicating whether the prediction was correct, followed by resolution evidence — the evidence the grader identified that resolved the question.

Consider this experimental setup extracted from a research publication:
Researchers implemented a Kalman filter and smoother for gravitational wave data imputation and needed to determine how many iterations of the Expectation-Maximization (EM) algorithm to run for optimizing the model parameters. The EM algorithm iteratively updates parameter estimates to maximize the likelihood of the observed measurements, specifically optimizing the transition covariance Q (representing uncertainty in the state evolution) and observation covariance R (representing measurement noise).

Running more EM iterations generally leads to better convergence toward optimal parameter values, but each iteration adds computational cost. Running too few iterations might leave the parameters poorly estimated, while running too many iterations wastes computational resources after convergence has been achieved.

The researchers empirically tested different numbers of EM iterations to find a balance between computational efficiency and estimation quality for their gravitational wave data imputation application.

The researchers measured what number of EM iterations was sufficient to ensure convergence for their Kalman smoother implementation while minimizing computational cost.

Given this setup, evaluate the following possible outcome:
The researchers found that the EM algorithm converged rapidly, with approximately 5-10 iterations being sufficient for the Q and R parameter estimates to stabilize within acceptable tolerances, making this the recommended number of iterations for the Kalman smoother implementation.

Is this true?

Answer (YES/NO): YES